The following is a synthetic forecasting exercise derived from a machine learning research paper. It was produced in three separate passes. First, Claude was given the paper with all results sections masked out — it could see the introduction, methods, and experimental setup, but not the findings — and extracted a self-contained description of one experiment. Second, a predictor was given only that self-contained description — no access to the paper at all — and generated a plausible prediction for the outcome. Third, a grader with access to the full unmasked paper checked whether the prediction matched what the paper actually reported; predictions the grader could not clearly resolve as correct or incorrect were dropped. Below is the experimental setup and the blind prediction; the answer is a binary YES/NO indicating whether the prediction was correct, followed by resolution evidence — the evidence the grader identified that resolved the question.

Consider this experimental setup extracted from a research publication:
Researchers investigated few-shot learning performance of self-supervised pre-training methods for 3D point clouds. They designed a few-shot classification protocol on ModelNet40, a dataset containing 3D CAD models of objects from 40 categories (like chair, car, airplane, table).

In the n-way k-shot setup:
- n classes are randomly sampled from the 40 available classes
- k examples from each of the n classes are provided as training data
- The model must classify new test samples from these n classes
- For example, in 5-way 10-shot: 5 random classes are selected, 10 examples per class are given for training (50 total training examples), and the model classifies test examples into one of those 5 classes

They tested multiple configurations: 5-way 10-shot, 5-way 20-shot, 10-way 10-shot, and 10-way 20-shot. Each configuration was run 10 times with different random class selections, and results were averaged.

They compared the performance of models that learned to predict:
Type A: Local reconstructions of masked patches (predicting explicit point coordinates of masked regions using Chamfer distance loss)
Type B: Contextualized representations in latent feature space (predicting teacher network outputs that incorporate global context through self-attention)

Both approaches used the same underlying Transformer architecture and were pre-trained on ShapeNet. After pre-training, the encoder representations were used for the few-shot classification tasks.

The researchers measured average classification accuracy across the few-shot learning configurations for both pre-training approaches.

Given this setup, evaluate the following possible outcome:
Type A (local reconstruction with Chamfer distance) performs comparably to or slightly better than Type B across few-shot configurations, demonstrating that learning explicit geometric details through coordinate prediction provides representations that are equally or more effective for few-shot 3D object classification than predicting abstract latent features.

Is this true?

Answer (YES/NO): NO